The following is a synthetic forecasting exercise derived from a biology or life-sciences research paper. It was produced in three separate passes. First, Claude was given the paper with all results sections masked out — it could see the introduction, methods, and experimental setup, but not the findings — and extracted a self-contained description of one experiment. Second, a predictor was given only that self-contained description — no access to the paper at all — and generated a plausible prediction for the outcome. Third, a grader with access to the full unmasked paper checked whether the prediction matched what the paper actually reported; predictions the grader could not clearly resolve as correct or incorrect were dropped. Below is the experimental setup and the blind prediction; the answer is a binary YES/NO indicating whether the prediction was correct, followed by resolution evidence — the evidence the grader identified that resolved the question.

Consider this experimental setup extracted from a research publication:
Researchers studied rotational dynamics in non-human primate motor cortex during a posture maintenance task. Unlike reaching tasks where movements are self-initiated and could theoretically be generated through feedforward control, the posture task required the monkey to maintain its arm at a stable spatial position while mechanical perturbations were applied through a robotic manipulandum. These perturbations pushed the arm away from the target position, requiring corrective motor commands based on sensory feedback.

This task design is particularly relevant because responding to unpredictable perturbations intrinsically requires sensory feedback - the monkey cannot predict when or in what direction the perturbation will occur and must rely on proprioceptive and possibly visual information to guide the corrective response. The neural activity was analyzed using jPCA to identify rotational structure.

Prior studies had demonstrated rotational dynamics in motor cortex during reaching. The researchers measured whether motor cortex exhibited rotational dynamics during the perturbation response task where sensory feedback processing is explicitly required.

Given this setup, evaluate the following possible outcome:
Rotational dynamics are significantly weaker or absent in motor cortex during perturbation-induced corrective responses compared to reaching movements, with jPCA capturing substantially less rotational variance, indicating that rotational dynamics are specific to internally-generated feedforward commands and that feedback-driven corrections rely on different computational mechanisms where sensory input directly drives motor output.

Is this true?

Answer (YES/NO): NO